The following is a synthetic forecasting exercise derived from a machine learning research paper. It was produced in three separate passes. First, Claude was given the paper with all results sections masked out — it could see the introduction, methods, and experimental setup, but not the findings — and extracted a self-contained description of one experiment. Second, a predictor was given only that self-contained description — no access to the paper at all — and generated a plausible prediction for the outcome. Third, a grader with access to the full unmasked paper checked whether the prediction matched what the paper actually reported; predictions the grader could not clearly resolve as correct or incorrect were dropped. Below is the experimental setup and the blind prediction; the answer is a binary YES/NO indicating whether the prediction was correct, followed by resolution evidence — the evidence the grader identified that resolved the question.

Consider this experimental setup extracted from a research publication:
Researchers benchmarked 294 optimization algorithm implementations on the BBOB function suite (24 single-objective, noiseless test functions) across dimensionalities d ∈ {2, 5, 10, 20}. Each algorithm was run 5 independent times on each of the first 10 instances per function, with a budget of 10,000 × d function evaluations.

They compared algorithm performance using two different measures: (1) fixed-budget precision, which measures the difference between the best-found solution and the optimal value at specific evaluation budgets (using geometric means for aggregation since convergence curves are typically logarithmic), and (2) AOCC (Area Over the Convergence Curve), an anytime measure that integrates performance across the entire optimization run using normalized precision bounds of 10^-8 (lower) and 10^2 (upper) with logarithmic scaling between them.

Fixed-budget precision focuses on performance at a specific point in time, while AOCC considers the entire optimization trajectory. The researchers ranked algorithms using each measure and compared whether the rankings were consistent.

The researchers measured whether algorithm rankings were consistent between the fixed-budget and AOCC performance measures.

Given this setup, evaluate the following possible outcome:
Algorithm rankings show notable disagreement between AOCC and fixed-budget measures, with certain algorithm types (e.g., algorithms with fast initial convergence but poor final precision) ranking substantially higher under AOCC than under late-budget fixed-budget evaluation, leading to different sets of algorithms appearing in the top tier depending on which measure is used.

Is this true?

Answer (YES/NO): YES